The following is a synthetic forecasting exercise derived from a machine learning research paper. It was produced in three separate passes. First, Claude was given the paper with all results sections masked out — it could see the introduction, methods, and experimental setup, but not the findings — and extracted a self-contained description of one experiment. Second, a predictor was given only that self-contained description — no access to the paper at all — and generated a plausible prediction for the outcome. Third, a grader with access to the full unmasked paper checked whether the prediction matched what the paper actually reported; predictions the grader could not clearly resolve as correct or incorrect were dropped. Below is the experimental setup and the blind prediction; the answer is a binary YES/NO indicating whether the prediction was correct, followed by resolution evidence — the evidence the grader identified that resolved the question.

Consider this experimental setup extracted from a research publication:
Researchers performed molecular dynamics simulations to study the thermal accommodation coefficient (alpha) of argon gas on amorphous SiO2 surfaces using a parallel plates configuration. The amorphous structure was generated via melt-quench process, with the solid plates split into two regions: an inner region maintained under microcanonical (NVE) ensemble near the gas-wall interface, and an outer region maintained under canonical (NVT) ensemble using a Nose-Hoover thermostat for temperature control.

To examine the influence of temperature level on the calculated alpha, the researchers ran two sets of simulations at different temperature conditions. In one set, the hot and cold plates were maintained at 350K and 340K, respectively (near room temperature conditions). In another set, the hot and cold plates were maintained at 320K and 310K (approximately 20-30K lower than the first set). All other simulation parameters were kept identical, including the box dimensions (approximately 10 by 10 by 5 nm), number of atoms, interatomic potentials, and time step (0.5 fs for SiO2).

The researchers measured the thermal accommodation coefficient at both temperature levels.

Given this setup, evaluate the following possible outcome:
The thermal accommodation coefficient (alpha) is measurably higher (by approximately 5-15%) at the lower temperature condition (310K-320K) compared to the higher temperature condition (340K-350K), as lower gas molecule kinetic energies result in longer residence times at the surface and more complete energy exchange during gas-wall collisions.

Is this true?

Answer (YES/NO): NO